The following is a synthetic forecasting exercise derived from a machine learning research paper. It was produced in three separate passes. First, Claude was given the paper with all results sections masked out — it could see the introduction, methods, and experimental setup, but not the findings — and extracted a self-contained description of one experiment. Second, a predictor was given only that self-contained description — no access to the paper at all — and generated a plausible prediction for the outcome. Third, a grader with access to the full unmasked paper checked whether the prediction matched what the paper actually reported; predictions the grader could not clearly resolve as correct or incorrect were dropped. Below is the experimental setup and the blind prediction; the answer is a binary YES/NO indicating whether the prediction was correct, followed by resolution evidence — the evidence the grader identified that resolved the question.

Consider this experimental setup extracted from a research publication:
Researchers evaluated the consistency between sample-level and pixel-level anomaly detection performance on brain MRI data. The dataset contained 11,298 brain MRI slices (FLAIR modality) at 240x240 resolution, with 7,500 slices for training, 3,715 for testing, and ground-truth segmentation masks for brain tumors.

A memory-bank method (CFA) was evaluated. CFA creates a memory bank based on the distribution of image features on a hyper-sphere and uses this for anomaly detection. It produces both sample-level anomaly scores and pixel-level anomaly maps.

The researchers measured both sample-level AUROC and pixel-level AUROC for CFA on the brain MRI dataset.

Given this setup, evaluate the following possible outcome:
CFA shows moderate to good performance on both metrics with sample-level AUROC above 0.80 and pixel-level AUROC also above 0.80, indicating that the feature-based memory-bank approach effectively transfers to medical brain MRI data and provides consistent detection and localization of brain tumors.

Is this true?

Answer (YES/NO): YES